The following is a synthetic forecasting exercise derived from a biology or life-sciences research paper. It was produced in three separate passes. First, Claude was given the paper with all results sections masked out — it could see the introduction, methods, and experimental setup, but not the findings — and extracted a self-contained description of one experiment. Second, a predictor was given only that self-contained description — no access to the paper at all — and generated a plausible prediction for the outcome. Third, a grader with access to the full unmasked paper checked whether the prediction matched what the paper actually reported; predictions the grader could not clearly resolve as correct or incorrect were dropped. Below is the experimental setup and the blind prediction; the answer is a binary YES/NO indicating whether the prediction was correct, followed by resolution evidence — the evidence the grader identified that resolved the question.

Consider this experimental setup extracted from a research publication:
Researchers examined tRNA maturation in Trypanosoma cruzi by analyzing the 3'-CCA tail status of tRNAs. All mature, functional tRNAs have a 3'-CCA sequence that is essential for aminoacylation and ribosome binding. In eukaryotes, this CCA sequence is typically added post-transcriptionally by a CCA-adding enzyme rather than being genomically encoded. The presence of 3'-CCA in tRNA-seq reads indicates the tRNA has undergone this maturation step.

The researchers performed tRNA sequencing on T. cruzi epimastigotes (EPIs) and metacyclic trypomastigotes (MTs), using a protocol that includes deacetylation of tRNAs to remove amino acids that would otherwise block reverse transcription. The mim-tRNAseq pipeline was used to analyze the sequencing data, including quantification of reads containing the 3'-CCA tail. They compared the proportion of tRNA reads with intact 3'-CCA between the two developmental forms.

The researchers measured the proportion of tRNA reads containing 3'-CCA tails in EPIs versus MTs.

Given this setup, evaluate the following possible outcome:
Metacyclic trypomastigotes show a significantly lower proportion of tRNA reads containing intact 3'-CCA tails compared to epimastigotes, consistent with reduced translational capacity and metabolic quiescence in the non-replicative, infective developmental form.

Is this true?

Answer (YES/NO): YES